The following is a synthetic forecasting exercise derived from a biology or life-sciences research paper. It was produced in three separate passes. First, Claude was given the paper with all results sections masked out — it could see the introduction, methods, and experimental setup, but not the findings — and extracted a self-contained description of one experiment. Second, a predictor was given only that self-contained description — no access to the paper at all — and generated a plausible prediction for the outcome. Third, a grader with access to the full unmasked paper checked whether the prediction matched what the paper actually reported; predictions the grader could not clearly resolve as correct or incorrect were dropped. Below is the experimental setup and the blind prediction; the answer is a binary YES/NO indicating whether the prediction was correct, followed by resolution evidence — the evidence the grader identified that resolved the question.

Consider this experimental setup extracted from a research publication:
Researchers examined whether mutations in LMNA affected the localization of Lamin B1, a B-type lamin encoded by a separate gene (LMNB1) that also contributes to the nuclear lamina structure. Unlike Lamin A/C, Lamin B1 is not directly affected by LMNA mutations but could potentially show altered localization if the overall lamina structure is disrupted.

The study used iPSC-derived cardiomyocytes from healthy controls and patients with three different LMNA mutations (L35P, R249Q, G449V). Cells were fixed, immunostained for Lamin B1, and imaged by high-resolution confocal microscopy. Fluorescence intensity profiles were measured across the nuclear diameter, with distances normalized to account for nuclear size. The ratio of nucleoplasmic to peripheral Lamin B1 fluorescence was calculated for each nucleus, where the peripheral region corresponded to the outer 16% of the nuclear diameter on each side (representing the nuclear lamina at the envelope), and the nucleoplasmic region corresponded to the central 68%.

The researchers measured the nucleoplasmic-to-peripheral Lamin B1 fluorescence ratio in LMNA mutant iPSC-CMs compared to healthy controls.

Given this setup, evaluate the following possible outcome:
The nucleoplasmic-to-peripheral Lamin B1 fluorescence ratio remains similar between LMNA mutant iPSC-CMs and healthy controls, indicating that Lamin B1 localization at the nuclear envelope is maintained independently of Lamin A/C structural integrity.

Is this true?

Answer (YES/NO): NO